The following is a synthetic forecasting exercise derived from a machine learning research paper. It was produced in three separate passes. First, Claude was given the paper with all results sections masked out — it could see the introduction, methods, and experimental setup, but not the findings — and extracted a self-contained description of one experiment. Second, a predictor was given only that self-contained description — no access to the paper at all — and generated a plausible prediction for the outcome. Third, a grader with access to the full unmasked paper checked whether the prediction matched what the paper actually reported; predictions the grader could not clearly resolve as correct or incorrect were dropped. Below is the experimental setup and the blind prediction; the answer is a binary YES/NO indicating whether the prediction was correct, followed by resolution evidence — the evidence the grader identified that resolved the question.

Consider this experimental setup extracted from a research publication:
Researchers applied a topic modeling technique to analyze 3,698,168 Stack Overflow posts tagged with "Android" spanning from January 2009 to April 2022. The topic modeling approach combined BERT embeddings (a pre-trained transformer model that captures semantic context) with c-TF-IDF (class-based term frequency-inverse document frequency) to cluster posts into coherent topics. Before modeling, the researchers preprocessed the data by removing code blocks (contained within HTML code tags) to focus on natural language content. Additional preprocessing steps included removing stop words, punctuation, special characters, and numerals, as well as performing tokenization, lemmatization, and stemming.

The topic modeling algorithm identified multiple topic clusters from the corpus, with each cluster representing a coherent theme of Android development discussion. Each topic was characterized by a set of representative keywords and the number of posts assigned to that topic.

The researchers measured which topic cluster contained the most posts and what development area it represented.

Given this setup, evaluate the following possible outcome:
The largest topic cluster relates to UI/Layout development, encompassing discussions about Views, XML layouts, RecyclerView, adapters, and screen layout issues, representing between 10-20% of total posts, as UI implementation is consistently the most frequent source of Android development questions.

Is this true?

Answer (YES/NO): NO